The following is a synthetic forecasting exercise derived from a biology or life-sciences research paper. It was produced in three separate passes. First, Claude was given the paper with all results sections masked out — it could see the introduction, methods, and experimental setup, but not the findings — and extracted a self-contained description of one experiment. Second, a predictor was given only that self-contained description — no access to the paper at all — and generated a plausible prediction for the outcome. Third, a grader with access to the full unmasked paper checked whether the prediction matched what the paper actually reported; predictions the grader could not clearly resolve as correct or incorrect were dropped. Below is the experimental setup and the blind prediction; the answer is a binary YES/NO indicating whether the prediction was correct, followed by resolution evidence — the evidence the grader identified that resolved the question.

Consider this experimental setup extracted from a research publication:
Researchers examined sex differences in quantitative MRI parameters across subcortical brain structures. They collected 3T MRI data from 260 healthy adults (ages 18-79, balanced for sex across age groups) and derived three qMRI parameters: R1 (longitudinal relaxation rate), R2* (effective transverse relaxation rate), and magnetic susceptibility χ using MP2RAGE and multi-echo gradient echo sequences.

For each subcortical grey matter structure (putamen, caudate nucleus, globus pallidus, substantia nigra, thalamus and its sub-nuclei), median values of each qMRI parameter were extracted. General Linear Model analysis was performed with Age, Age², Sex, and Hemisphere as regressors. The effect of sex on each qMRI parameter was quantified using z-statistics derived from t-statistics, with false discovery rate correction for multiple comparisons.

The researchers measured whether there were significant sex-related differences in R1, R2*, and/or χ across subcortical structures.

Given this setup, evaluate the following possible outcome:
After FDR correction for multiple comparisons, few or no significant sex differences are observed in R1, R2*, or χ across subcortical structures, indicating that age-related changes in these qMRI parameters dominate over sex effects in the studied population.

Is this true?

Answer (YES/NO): YES